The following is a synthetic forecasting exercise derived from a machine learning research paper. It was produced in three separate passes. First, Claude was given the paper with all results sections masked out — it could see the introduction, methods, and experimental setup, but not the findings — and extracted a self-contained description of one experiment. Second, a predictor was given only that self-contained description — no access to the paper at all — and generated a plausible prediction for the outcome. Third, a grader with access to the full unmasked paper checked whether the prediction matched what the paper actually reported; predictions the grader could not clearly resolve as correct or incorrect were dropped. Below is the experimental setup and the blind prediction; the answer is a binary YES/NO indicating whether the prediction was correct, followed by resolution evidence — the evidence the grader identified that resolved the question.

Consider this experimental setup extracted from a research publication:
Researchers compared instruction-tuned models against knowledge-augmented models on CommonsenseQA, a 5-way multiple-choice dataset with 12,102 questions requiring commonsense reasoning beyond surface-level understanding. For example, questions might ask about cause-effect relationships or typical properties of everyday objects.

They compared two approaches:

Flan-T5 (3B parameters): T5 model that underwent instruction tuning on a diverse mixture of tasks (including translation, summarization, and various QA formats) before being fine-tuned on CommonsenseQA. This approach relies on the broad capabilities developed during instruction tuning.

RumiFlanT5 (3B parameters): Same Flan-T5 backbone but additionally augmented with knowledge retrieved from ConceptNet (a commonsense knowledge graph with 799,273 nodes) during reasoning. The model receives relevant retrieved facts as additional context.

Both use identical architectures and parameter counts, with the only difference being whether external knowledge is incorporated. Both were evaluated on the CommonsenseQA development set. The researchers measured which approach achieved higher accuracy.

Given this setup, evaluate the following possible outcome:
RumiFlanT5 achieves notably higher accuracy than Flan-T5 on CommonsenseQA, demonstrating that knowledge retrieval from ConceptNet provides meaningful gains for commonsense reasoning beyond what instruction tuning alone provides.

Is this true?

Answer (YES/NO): NO